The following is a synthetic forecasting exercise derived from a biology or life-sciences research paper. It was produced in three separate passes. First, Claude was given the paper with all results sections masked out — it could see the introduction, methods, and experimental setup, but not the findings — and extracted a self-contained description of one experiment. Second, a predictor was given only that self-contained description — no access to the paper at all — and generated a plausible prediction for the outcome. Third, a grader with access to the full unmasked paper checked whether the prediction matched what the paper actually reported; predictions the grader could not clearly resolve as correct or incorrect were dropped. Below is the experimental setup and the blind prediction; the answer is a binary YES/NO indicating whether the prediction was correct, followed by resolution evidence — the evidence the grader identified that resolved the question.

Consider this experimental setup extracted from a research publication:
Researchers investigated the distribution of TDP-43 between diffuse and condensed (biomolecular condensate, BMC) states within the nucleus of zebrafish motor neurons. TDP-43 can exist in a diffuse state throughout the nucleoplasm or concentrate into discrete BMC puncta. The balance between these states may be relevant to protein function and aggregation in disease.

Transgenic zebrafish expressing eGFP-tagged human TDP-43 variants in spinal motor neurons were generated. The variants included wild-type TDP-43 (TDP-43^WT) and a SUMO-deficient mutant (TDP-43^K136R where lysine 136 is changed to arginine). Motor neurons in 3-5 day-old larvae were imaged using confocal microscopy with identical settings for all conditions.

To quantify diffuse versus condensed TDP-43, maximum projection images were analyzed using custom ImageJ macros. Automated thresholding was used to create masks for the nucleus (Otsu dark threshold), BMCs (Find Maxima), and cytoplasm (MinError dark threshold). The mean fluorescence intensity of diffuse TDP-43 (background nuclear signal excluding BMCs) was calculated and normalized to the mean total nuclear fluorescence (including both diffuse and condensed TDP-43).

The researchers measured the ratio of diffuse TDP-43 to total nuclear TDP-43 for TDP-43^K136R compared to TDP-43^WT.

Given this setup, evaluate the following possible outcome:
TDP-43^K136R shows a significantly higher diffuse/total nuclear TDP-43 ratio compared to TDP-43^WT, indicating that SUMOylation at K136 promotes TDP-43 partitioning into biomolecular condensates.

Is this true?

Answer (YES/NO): NO